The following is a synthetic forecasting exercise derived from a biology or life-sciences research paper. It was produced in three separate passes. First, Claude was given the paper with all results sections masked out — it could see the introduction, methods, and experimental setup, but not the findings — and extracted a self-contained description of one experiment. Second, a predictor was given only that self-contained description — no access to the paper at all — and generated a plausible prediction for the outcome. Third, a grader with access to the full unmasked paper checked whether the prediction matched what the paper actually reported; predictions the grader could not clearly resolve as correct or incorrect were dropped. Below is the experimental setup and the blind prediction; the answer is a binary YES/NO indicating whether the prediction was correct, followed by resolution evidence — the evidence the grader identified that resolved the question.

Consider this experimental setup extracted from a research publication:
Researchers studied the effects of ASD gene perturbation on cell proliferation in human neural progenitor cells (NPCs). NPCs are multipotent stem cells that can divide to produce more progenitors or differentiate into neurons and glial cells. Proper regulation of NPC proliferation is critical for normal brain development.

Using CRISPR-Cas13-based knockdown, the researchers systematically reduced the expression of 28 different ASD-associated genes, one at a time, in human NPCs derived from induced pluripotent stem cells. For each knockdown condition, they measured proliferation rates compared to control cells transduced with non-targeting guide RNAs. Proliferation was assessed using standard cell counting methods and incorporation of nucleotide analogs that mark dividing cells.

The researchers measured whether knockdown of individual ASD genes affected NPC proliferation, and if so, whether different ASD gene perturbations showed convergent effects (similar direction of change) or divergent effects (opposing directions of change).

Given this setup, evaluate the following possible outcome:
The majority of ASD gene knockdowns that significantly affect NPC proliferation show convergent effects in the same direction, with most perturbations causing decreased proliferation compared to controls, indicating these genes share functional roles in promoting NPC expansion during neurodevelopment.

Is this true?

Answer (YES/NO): YES